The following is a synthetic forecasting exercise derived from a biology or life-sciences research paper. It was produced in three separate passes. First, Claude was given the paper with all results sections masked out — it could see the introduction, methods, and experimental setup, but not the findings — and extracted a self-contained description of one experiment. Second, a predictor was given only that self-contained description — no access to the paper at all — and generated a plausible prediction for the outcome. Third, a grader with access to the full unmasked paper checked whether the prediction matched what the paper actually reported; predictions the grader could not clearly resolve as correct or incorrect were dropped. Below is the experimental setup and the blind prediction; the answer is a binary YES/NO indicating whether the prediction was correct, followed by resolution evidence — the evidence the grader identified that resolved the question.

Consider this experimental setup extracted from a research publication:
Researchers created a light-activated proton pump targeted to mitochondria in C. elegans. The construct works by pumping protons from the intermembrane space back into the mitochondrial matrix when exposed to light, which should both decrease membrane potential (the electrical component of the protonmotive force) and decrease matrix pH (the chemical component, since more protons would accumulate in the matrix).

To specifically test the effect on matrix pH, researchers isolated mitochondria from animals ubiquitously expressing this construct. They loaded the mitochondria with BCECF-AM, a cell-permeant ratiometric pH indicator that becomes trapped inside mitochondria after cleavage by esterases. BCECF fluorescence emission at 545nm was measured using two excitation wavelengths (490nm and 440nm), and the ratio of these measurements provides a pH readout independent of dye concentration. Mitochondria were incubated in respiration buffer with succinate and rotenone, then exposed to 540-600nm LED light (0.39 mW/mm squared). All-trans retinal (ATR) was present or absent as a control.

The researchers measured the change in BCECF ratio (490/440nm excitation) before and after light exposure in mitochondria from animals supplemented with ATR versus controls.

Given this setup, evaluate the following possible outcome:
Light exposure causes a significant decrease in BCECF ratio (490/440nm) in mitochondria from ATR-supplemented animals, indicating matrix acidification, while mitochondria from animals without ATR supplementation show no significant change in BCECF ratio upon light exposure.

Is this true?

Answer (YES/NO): YES